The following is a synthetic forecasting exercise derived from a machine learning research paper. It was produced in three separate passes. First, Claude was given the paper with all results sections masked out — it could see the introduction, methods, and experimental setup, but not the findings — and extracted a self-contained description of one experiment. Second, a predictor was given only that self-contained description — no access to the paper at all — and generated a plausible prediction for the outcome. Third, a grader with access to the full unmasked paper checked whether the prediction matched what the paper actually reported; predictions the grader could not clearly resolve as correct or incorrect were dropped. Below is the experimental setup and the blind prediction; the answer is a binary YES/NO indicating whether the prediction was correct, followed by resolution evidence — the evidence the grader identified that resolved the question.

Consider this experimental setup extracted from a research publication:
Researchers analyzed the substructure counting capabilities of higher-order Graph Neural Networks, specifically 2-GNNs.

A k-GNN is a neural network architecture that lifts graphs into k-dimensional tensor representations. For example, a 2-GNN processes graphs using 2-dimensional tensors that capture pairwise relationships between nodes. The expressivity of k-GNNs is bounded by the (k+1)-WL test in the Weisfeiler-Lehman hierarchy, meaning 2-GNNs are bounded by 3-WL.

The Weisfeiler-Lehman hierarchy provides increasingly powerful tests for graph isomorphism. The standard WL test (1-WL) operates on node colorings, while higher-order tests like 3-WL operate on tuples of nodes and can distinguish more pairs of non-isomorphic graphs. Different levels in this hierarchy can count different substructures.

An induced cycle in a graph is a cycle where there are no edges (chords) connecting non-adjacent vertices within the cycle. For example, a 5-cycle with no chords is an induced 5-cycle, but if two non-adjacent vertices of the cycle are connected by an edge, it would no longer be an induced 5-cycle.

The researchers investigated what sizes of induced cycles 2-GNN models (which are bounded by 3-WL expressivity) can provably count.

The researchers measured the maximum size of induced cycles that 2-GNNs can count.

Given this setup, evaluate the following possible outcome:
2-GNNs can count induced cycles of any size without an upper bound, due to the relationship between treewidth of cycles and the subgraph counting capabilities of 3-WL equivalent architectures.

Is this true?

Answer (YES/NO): NO